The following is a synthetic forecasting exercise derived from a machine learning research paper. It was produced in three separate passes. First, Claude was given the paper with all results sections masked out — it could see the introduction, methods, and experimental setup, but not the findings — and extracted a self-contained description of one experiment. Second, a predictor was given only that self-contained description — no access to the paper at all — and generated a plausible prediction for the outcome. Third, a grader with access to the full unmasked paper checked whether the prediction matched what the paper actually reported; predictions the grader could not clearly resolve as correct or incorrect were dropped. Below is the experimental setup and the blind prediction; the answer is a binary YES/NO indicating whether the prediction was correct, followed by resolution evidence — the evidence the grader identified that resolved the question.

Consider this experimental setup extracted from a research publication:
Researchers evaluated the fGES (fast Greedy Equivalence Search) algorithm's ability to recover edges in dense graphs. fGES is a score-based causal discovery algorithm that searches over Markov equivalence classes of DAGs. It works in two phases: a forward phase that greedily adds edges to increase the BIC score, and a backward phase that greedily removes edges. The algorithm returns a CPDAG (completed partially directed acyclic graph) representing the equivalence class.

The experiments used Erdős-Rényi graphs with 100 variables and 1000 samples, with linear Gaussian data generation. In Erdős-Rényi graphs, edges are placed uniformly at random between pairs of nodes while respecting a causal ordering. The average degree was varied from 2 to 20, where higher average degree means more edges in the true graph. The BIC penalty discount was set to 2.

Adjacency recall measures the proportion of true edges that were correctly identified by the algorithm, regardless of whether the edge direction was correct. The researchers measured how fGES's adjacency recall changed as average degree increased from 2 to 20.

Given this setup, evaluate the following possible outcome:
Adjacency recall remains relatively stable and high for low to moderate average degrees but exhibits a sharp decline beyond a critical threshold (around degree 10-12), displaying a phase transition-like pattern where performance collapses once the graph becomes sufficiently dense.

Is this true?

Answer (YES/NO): NO